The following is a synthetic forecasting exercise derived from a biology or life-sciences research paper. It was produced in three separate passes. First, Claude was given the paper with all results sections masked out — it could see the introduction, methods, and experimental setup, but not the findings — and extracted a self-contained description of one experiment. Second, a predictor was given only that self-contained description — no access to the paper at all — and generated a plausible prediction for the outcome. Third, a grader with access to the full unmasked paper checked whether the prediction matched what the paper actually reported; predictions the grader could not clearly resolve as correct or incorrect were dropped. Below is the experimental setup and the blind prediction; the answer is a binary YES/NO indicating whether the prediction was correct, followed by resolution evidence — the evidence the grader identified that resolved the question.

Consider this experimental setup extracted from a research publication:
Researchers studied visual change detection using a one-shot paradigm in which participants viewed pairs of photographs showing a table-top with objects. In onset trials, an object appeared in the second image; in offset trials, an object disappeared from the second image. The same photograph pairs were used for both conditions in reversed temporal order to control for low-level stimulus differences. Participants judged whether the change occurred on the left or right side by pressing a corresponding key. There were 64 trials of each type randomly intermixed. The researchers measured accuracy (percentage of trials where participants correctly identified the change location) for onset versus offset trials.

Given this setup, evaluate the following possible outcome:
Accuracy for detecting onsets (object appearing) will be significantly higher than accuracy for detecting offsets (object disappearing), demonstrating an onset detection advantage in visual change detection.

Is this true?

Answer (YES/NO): NO